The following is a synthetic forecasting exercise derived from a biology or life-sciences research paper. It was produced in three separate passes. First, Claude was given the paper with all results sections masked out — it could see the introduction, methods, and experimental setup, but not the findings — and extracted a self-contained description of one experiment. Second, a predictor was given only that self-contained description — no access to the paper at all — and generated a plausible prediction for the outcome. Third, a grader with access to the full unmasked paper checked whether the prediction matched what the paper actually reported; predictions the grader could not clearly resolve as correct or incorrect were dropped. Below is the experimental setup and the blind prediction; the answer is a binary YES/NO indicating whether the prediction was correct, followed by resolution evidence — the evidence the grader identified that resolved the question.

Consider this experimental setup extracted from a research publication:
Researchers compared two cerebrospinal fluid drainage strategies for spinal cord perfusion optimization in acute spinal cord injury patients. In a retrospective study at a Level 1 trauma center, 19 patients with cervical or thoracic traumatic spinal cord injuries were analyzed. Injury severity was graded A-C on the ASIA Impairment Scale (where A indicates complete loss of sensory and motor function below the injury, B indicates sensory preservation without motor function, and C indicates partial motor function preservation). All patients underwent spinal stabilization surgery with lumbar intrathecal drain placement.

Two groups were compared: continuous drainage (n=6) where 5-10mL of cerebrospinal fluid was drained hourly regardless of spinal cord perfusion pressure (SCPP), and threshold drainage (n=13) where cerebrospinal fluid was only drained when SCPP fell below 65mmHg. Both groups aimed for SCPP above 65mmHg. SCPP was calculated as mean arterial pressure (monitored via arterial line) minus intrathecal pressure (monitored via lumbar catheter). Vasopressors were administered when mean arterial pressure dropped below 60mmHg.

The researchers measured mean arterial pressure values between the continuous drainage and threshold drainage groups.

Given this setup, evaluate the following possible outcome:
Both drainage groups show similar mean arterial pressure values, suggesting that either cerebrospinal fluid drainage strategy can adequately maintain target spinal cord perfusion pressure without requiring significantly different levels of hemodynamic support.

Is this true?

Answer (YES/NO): YES